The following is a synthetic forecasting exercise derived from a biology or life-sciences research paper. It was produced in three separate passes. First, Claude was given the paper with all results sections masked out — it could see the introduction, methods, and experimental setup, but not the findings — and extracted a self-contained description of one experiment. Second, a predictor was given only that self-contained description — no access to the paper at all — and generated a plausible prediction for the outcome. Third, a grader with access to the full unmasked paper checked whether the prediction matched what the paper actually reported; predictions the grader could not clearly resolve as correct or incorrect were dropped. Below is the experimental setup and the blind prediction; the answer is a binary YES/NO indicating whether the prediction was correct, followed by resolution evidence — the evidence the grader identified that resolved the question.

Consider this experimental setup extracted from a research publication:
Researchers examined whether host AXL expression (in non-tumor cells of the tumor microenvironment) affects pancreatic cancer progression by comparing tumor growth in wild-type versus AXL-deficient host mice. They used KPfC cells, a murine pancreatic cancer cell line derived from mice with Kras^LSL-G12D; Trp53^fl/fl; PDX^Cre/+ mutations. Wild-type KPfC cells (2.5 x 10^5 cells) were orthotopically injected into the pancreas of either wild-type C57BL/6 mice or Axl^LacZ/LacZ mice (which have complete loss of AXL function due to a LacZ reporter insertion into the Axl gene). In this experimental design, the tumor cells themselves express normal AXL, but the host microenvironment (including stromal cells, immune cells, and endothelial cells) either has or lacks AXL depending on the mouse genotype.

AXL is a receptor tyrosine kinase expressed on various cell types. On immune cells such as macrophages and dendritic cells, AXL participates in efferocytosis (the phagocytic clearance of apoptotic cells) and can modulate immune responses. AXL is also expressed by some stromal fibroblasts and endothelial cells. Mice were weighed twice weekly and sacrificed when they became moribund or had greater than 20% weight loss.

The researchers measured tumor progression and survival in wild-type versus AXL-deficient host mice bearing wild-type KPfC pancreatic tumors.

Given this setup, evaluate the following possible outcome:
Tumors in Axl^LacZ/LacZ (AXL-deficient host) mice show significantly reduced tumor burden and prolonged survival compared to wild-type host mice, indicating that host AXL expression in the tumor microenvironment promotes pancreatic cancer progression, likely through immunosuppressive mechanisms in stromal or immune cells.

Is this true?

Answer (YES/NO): NO